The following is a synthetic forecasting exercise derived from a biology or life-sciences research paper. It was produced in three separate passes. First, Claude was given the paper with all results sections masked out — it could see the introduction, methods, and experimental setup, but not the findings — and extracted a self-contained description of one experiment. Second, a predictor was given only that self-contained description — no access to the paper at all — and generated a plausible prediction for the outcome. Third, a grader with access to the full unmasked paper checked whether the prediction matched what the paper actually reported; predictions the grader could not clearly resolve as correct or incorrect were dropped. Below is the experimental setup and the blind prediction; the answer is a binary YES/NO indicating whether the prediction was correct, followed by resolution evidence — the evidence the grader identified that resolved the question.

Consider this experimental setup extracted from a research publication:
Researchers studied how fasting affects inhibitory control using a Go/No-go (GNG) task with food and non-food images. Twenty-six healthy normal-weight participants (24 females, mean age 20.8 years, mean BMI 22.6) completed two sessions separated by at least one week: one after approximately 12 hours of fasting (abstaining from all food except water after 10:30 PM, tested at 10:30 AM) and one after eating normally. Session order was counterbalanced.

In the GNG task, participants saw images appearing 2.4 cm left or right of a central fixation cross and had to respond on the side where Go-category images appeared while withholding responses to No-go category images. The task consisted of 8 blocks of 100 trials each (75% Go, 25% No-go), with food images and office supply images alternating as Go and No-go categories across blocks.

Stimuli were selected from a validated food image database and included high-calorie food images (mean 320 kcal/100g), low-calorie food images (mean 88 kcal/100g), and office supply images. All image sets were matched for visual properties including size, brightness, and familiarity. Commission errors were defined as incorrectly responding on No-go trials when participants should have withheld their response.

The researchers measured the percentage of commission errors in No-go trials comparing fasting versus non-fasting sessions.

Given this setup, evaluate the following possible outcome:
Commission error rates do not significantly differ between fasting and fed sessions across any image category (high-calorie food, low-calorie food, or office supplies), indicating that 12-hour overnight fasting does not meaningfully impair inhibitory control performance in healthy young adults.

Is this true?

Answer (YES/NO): NO